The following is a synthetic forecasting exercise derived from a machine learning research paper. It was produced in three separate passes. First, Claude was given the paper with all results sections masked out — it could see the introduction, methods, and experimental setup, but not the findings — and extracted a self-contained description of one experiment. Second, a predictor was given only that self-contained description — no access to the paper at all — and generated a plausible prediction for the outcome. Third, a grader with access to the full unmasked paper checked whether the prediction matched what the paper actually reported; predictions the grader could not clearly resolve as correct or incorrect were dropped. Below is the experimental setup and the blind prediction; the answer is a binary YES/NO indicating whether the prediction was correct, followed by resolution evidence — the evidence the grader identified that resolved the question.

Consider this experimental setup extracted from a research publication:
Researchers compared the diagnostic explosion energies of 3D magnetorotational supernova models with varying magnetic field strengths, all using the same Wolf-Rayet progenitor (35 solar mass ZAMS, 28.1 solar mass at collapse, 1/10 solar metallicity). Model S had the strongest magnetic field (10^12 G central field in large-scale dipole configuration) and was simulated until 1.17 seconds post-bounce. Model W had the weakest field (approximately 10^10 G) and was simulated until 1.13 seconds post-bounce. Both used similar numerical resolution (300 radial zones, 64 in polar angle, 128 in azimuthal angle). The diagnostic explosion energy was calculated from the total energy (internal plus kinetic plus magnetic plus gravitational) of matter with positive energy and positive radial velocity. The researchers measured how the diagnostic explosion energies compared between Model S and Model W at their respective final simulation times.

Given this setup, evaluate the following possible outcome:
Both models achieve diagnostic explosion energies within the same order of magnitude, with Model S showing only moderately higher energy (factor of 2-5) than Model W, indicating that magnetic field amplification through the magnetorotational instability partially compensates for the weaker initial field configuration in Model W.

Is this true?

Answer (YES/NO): NO